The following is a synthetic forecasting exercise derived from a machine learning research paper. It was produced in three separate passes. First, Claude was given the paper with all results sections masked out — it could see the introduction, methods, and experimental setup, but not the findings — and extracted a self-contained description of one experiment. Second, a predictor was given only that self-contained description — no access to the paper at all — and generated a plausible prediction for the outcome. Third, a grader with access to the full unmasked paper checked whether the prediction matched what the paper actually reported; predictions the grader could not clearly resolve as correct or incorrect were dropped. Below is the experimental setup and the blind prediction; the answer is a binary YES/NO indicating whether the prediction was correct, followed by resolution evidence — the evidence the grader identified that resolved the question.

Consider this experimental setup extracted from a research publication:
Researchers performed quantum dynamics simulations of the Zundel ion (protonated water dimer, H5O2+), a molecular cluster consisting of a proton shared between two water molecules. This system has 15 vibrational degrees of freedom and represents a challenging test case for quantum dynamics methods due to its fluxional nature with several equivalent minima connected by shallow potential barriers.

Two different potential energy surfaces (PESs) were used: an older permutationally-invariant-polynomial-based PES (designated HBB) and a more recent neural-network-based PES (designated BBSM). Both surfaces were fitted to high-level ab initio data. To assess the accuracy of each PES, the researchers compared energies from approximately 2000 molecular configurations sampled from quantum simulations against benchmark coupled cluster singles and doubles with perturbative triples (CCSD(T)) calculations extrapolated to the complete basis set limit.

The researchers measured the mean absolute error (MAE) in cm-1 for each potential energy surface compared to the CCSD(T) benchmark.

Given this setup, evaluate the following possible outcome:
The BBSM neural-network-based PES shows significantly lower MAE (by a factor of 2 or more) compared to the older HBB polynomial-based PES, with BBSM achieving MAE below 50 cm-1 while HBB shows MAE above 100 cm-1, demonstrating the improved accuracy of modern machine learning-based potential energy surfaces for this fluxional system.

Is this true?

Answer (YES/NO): NO